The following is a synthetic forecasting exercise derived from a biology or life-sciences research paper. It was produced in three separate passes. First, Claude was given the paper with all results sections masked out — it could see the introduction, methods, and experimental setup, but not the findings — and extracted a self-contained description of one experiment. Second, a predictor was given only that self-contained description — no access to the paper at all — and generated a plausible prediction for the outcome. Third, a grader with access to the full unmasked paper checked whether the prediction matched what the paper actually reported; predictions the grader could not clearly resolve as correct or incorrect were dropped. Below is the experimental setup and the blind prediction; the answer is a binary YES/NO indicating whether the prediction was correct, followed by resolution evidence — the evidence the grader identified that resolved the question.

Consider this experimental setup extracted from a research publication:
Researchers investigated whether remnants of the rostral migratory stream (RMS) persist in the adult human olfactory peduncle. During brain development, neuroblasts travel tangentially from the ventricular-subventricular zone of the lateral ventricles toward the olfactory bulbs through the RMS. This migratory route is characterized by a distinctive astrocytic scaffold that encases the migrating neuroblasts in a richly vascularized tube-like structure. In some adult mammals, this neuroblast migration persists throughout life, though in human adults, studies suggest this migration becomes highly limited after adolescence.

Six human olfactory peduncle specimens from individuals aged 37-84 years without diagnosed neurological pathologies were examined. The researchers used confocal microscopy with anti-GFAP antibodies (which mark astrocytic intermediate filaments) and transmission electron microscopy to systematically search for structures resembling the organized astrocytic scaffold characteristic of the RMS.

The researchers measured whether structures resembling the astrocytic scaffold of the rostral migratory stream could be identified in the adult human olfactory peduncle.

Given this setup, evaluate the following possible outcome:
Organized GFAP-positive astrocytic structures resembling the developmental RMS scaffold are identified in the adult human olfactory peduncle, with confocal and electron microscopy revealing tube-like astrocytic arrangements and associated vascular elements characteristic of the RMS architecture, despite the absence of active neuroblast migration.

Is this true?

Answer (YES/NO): NO